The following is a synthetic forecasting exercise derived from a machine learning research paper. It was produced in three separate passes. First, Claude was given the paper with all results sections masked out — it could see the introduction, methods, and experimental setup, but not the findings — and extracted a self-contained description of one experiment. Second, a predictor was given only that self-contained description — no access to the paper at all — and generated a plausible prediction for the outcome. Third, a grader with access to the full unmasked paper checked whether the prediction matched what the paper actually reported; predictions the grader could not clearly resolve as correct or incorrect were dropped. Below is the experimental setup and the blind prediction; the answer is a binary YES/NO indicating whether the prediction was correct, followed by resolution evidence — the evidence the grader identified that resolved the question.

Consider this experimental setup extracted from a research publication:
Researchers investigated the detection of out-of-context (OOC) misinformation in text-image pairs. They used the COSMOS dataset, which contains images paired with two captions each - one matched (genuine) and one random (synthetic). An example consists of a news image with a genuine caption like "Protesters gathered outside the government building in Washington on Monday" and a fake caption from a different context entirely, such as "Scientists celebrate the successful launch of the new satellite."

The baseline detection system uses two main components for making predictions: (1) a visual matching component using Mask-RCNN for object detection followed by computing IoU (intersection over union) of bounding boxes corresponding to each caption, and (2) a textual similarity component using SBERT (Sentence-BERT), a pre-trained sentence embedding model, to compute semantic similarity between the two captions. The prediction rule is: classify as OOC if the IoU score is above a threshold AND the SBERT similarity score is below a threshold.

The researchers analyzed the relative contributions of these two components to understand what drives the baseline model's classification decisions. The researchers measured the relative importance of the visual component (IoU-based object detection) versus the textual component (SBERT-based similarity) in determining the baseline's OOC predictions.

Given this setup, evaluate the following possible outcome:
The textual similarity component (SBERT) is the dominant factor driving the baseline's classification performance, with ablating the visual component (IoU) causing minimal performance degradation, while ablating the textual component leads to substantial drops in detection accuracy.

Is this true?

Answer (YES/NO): YES